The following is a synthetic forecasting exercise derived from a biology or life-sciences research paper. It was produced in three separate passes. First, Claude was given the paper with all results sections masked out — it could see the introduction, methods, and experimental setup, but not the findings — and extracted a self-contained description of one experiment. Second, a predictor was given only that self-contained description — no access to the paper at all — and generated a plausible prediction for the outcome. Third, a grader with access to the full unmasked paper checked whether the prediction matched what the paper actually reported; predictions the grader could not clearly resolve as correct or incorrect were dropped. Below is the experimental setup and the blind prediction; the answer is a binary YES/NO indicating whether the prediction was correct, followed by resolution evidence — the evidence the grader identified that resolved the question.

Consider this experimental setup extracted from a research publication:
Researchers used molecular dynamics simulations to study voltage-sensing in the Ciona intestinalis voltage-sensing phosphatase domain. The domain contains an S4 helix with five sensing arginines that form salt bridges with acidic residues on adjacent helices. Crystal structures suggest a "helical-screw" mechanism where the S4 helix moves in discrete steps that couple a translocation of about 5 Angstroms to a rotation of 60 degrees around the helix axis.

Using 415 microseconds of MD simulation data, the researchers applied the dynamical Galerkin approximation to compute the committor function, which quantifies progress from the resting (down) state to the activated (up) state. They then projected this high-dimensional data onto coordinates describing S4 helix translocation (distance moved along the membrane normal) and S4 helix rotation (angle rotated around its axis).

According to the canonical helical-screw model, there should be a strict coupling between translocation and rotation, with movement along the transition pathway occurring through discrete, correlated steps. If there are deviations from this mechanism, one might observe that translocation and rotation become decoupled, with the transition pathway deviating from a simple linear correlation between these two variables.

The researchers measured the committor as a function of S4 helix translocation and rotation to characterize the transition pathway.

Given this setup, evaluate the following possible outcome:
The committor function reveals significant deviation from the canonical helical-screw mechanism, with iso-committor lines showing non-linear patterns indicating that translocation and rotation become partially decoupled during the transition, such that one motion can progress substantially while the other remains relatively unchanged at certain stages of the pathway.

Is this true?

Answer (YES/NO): YES